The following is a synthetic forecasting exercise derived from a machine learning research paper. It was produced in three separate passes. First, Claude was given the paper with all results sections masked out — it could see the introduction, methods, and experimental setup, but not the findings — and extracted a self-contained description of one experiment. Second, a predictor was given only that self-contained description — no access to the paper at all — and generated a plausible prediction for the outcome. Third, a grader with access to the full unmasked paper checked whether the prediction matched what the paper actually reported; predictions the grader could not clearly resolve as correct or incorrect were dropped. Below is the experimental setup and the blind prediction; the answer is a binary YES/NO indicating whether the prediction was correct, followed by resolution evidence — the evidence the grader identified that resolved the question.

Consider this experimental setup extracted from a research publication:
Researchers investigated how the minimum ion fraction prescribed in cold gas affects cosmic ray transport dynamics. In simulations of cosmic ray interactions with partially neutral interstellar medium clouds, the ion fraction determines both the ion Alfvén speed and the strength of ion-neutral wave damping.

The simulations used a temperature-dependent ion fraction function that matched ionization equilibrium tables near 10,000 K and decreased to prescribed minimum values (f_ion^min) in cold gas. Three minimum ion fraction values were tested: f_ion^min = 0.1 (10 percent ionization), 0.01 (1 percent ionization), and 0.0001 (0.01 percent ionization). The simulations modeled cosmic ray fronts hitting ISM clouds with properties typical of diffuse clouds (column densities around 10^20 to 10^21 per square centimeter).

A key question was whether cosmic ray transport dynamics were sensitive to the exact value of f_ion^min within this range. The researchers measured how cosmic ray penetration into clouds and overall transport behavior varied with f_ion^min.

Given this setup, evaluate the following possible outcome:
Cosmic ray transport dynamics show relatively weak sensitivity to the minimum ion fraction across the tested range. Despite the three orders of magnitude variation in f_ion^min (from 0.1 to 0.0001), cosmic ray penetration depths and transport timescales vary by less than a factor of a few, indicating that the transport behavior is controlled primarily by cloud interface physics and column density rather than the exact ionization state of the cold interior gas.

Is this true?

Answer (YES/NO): YES